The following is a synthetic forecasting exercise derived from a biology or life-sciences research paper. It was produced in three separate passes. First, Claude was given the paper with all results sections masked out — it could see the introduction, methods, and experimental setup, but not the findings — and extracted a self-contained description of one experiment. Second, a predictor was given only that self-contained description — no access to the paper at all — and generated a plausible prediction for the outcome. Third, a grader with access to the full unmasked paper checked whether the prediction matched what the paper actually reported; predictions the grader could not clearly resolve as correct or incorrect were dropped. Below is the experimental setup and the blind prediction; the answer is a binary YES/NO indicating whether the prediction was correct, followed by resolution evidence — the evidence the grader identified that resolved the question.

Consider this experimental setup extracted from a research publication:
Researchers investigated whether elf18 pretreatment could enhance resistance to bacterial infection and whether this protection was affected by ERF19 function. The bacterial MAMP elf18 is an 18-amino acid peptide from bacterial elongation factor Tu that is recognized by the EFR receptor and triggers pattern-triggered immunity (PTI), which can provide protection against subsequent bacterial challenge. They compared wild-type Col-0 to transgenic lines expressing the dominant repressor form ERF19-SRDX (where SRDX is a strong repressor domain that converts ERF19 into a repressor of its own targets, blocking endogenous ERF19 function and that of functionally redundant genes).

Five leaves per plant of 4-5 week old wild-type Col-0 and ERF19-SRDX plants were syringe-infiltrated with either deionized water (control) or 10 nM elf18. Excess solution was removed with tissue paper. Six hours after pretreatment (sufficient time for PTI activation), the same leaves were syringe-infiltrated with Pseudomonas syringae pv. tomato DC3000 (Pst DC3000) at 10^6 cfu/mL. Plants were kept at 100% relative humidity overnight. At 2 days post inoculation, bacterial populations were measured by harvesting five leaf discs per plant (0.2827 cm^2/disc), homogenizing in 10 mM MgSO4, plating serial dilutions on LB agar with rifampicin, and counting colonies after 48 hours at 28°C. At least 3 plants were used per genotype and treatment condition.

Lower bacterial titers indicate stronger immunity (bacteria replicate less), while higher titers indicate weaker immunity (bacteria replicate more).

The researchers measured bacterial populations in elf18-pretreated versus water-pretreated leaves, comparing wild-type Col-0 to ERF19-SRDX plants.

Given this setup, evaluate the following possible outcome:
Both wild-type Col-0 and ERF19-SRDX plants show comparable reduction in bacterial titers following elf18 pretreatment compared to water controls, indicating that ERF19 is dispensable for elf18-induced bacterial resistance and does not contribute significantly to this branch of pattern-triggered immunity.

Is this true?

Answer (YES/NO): NO